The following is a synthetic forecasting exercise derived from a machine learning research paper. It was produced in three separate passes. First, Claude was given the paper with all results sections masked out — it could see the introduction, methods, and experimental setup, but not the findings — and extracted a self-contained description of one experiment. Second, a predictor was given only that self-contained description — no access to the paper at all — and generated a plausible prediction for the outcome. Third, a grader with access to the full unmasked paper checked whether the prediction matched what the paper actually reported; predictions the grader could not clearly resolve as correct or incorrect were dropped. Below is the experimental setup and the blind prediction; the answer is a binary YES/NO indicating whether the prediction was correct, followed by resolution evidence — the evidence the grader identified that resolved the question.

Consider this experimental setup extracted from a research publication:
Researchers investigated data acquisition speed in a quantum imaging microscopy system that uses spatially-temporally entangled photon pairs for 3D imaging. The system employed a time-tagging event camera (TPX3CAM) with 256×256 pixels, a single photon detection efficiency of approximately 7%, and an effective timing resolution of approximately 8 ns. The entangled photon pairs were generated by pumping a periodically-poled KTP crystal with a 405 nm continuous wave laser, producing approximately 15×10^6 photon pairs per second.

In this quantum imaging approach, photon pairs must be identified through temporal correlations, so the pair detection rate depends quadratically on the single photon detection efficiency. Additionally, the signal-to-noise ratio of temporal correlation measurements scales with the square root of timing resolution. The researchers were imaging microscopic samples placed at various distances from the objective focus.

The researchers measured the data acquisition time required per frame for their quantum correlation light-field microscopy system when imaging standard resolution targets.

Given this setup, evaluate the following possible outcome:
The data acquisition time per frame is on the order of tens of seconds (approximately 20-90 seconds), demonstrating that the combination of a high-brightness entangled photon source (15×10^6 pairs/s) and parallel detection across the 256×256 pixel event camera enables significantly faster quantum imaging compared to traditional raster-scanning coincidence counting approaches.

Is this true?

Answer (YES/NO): NO